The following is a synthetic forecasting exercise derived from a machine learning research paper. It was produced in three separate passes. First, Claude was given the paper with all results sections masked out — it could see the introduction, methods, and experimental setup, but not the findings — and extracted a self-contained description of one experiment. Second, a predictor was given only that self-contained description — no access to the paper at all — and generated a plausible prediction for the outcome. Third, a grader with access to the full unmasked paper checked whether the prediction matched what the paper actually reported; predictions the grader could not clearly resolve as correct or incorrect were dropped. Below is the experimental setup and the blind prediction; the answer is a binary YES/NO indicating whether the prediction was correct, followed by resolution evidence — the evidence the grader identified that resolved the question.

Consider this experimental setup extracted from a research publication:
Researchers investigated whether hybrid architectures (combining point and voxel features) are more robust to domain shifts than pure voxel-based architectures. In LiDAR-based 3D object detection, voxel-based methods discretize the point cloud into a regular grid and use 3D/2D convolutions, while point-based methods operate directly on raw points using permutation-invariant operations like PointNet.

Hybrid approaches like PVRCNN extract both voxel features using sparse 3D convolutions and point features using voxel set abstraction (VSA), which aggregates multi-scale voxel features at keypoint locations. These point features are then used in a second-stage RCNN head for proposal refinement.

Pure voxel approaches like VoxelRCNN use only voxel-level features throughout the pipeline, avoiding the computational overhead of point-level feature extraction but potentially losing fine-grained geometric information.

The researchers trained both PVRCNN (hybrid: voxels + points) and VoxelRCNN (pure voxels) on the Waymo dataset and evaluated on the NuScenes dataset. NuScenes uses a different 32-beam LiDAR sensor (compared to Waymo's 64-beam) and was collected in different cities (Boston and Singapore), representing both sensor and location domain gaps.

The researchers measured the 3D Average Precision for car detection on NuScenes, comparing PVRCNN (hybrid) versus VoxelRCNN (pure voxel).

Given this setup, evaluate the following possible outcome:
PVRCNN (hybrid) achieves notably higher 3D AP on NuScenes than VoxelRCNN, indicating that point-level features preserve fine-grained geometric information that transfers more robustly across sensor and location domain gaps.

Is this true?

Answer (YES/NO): NO